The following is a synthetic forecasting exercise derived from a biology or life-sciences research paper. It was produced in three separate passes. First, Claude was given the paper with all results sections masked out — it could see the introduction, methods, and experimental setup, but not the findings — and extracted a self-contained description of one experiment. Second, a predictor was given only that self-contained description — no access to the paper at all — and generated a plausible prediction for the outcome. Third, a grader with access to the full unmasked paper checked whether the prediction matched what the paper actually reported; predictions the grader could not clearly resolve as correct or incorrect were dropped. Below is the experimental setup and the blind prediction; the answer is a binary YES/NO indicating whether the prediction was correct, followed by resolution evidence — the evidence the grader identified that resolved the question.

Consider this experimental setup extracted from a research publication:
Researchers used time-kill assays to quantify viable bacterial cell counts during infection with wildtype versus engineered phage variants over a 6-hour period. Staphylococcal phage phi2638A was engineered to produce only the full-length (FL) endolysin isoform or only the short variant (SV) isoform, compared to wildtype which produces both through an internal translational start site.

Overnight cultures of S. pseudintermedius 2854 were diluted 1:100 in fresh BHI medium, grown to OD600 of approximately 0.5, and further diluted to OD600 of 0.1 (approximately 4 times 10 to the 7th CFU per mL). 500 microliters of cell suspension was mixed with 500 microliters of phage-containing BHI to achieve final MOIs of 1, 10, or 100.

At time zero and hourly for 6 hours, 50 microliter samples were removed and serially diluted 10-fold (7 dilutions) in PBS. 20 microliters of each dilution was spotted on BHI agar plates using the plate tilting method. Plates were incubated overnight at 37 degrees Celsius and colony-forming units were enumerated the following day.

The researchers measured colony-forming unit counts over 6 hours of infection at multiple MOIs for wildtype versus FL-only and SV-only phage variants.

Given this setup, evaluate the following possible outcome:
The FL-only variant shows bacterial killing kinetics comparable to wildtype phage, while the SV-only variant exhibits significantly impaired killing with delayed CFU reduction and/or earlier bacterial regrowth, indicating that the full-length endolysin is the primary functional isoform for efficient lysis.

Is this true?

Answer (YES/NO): NO